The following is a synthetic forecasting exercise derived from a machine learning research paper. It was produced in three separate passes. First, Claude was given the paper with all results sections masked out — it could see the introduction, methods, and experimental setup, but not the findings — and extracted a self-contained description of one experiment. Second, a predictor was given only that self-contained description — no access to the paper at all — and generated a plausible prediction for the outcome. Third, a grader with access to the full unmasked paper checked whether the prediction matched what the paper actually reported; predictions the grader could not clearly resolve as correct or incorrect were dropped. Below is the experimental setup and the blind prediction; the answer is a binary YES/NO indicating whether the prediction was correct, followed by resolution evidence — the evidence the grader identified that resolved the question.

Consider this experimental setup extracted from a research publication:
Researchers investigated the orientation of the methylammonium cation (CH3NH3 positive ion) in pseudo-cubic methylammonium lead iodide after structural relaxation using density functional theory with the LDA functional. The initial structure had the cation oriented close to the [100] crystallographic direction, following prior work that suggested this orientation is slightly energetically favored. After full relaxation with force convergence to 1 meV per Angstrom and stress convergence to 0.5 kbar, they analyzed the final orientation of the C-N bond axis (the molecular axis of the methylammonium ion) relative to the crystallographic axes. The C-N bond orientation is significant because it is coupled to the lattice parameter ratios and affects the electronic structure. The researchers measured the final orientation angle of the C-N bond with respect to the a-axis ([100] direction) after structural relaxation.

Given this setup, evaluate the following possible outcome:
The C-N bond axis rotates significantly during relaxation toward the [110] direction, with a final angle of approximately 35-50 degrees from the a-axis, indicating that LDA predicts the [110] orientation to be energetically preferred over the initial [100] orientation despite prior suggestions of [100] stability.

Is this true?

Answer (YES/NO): NO